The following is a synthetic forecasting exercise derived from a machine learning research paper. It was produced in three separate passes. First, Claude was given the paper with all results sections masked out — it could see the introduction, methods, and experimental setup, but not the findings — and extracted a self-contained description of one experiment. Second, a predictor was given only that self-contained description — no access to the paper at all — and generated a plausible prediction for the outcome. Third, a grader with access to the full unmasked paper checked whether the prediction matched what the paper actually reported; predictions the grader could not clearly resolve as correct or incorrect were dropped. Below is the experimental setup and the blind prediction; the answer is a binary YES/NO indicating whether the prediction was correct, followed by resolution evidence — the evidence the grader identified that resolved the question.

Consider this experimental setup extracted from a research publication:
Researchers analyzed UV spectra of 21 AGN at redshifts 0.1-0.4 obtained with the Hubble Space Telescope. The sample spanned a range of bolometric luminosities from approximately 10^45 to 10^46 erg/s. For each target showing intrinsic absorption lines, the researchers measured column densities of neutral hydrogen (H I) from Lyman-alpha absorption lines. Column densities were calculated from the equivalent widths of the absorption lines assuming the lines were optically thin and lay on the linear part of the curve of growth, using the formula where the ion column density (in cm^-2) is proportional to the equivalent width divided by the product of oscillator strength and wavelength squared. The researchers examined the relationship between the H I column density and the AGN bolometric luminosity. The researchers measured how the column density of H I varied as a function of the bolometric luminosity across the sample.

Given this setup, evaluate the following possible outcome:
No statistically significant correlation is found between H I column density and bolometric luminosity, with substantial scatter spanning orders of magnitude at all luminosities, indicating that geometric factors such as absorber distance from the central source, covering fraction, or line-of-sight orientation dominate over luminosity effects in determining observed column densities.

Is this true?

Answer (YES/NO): NO